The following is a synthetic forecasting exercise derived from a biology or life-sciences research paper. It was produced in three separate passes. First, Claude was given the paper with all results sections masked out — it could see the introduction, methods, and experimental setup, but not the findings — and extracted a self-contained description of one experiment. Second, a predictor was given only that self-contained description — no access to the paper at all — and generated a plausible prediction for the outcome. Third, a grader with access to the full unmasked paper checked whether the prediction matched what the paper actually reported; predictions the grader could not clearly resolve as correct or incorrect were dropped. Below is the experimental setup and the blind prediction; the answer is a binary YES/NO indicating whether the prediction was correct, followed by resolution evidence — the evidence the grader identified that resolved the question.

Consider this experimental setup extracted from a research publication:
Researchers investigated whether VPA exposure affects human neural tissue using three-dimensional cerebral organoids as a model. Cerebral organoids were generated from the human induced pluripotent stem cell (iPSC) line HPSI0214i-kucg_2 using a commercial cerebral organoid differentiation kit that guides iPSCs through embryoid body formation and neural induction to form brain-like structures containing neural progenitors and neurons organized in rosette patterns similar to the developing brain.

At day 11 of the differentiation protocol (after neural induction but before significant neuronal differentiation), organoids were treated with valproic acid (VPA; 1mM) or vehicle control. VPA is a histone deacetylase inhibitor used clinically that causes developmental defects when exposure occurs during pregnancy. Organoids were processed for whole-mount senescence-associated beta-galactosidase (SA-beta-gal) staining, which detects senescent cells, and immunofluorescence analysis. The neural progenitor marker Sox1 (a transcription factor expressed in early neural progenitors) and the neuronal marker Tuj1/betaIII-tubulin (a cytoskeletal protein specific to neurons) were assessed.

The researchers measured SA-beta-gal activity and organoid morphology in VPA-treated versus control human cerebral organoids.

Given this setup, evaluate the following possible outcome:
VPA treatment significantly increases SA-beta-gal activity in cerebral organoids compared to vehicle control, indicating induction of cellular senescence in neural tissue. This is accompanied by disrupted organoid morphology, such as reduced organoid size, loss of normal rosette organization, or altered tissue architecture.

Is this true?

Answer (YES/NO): YES